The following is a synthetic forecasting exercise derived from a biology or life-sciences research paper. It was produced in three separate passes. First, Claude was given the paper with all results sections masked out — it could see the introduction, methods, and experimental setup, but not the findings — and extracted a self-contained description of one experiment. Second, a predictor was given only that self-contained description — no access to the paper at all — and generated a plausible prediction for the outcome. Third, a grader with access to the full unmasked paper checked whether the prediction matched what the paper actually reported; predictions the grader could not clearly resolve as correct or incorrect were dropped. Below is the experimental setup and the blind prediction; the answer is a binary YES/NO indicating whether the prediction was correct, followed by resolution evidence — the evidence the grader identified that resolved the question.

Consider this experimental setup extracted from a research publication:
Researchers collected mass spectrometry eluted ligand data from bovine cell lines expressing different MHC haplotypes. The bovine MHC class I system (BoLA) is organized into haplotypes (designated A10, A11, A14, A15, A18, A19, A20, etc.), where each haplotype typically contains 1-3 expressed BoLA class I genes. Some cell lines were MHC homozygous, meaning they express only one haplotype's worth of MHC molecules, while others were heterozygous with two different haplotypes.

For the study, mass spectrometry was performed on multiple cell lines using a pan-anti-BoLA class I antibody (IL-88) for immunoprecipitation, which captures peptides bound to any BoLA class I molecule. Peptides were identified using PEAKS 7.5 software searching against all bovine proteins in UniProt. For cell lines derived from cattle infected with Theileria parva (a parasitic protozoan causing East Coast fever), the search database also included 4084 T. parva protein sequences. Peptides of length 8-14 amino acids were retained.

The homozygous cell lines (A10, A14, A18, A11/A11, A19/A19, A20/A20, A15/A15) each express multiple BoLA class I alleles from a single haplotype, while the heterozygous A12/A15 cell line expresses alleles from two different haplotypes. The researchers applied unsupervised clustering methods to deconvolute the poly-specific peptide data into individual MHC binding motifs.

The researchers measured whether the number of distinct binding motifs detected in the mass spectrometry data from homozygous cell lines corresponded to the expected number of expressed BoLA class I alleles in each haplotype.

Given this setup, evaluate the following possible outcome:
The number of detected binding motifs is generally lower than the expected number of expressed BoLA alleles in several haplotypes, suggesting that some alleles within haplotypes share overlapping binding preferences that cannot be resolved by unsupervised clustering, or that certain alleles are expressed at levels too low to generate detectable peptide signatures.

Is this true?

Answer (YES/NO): YES